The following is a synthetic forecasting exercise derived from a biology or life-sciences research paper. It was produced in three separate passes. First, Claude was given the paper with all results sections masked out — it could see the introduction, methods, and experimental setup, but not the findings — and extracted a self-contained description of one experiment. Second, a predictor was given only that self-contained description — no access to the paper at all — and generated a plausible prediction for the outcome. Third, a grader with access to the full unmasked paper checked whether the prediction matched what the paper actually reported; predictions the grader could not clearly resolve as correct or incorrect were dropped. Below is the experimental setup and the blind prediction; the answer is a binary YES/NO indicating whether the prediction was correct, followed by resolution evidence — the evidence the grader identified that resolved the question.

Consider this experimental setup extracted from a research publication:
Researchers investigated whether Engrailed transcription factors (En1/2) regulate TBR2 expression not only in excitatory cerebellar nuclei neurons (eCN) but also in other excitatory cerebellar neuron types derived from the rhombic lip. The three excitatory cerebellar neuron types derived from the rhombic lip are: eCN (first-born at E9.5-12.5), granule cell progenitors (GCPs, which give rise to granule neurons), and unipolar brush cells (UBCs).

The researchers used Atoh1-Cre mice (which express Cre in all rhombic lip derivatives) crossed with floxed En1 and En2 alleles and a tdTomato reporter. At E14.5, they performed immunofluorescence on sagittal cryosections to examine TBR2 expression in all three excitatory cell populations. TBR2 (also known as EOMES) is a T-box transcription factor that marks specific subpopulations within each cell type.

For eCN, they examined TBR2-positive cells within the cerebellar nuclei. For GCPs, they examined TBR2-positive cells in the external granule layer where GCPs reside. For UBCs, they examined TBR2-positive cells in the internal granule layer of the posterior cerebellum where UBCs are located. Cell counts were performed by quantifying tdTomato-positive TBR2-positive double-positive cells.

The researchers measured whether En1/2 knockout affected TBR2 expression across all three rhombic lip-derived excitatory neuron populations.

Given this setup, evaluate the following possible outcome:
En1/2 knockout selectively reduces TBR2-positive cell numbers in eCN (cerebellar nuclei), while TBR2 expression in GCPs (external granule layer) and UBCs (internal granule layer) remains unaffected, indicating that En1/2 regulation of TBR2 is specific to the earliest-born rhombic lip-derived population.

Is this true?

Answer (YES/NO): NO